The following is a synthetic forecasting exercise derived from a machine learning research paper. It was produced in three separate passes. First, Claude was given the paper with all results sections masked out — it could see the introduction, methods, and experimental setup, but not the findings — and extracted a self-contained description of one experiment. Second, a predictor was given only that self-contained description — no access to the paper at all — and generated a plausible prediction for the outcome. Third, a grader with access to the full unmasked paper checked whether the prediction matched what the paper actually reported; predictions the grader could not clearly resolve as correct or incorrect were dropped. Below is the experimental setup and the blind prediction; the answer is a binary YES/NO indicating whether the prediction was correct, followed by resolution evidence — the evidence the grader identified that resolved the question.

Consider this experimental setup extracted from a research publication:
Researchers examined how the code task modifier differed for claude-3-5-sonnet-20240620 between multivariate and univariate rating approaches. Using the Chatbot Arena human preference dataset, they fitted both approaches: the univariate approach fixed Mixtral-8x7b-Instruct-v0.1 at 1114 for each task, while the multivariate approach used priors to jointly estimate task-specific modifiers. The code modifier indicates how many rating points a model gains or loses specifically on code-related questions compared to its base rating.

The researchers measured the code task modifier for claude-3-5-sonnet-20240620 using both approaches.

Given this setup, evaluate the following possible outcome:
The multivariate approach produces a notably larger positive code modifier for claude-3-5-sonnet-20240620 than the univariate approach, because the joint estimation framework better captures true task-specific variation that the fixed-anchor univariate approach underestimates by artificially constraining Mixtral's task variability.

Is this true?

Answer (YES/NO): YES